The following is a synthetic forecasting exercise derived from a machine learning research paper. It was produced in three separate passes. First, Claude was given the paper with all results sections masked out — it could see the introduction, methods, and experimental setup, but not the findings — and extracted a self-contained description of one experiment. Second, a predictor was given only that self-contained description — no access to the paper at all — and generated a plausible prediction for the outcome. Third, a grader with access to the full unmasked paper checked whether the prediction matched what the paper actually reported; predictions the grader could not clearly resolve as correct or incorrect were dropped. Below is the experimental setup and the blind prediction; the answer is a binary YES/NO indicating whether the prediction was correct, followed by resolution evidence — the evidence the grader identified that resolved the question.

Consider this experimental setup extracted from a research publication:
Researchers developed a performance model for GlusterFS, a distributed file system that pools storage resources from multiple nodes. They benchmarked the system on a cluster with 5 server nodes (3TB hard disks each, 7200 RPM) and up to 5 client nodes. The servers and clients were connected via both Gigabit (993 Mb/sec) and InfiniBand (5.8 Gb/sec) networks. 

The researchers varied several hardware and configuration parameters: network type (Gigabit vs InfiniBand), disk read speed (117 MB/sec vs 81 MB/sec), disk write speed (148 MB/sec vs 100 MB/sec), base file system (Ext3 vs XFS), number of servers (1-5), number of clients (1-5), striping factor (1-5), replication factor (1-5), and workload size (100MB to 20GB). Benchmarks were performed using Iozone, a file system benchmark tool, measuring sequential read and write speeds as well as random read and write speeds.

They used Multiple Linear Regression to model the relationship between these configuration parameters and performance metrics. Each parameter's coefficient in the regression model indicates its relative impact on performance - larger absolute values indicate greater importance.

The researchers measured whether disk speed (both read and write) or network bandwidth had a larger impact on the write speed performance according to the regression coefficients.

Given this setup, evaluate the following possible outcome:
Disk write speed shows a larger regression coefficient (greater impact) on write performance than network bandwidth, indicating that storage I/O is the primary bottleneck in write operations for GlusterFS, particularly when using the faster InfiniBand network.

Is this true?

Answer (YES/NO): NO